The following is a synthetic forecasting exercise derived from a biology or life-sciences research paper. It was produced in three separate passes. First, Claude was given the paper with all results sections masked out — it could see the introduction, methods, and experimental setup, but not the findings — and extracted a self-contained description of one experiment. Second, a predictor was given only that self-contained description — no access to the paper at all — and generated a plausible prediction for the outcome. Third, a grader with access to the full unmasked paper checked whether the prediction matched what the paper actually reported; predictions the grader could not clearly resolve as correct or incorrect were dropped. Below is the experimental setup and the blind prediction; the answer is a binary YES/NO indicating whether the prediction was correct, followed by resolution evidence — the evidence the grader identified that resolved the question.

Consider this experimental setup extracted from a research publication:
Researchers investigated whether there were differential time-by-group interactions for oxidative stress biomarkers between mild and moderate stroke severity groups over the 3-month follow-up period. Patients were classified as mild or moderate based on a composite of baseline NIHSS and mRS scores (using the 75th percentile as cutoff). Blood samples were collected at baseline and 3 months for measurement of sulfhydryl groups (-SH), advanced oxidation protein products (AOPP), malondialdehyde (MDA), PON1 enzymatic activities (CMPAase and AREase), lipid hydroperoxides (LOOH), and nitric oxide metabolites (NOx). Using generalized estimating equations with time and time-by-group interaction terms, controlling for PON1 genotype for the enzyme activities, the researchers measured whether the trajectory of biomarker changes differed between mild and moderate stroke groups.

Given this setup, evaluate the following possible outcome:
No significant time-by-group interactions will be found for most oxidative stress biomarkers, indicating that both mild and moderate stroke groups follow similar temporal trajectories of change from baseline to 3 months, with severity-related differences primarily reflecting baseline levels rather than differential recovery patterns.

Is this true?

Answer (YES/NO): YES